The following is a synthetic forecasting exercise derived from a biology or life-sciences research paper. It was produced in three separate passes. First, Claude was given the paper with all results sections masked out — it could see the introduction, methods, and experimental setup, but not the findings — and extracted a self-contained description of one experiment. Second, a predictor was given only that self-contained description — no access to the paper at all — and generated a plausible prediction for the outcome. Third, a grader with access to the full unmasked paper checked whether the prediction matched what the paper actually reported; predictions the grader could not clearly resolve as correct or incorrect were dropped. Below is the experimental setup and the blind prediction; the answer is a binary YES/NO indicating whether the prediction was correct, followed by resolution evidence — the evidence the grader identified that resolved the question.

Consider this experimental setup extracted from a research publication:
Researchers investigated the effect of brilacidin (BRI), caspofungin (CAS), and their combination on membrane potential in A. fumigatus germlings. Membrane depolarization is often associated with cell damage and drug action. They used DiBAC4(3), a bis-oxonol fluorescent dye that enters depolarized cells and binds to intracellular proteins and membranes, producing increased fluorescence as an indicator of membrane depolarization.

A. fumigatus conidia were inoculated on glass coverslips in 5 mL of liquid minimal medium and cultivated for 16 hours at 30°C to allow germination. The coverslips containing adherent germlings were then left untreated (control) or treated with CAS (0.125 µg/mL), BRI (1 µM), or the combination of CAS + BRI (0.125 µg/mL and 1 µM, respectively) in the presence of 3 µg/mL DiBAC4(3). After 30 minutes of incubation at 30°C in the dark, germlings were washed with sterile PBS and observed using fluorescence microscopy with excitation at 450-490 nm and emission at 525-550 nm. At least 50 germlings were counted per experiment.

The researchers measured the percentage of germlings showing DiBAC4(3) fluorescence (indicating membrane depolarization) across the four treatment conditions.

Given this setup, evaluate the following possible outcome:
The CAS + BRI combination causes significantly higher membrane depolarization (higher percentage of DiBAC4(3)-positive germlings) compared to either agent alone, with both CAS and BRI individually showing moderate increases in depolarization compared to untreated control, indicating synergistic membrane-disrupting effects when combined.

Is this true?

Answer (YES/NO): NO